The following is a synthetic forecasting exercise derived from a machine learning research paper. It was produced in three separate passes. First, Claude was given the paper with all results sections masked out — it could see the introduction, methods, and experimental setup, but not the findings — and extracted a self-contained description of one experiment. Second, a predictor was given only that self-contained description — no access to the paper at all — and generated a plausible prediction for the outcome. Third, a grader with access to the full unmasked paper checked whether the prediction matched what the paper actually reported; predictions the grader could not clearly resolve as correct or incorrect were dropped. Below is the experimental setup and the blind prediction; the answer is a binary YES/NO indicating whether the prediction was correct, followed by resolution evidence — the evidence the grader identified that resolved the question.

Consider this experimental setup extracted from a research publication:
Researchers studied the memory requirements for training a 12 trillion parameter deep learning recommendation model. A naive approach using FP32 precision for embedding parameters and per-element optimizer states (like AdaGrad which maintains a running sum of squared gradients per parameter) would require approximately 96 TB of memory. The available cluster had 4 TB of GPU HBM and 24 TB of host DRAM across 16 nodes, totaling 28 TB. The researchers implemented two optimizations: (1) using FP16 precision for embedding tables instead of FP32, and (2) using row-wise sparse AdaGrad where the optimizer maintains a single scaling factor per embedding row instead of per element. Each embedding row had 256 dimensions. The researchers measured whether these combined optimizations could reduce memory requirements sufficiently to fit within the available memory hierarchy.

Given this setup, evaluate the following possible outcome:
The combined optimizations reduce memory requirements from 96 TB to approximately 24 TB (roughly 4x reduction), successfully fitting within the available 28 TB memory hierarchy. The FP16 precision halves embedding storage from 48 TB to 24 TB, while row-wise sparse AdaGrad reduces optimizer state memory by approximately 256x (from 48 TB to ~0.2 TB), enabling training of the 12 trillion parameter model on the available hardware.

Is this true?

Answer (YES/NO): YES